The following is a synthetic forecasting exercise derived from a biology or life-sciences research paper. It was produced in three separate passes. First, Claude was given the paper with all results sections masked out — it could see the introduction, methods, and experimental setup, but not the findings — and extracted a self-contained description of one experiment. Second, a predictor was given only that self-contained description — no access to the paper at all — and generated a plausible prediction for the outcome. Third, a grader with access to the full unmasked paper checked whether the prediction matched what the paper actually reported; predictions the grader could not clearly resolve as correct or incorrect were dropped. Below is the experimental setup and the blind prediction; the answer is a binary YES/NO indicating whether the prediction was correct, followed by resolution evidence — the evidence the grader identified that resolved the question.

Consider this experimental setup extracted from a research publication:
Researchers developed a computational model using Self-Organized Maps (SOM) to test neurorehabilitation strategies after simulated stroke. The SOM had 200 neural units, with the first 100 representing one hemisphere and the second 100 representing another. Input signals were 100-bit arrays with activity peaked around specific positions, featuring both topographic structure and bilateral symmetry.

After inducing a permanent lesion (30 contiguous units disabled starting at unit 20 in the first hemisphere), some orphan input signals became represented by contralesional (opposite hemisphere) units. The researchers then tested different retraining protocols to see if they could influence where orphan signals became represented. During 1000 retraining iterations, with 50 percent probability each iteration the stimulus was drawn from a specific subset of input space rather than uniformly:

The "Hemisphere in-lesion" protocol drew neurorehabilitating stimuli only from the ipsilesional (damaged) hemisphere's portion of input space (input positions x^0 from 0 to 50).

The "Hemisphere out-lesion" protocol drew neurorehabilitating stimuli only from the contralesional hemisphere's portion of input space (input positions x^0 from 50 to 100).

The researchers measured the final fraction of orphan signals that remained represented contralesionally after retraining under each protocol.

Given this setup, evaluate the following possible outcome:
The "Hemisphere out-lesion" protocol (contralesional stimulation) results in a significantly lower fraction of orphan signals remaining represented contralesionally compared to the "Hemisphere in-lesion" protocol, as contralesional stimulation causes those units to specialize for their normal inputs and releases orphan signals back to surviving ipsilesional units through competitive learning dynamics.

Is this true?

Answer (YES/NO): YES